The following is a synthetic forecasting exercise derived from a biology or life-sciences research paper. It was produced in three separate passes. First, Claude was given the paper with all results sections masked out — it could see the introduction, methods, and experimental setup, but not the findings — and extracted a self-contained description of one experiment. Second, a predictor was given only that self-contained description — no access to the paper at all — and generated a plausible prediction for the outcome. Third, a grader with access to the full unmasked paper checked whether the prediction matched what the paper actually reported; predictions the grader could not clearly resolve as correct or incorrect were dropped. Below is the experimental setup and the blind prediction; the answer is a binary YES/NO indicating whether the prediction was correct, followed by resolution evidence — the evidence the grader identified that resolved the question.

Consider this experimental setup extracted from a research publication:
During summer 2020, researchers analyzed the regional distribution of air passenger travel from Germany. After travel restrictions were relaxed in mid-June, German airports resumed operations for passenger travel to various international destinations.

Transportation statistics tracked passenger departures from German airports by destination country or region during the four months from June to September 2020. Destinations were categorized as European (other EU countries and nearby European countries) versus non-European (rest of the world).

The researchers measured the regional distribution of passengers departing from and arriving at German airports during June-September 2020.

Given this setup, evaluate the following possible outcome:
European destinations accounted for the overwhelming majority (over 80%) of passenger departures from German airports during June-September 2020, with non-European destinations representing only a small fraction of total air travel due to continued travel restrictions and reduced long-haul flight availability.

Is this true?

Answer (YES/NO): YES